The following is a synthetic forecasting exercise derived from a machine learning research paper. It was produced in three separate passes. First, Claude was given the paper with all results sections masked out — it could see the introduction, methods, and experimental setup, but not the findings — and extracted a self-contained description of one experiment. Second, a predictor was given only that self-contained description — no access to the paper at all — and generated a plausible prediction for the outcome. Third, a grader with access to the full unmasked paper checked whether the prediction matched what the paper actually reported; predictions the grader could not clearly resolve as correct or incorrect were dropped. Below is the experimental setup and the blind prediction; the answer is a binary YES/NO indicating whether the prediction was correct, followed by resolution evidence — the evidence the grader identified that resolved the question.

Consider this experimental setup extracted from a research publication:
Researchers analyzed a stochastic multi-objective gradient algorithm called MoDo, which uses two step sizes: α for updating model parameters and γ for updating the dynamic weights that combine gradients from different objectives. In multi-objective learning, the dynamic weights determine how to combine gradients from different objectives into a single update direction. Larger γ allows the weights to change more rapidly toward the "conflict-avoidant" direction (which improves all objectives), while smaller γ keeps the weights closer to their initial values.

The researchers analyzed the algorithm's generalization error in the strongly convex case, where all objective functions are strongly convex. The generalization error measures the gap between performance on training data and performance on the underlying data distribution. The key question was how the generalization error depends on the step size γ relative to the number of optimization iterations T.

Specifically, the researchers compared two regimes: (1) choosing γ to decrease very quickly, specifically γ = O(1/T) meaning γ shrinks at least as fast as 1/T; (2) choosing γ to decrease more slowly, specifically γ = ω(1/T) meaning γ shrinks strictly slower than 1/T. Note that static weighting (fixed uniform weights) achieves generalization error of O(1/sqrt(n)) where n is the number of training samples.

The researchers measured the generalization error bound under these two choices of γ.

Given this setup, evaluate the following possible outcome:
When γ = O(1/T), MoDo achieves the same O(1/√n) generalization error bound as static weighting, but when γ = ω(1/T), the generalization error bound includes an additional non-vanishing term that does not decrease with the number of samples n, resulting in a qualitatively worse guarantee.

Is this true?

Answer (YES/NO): NO